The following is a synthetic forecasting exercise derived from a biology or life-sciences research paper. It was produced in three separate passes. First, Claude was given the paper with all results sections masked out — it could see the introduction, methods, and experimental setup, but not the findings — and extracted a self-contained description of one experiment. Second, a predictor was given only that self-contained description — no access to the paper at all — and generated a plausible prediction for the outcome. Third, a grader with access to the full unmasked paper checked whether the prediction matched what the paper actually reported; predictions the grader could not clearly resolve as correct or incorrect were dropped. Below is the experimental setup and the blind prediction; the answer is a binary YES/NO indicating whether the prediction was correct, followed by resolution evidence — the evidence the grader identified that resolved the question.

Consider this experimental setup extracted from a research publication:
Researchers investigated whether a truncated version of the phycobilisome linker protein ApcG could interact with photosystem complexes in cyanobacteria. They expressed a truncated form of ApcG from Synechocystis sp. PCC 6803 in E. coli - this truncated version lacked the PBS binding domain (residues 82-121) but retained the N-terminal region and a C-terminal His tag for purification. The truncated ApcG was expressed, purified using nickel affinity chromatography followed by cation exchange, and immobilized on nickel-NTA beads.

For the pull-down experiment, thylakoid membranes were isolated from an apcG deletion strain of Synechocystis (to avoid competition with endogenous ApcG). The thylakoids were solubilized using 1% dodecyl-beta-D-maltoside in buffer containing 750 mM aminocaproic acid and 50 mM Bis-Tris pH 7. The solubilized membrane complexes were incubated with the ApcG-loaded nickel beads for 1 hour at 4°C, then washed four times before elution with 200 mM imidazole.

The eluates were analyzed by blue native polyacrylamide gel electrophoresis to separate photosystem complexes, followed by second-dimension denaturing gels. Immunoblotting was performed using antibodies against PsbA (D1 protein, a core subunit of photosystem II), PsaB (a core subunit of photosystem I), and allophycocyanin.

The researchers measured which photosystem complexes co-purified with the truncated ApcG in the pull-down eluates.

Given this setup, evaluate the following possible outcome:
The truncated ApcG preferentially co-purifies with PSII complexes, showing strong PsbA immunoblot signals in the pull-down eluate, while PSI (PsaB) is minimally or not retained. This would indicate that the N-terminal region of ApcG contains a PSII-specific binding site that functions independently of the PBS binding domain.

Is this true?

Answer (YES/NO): YES